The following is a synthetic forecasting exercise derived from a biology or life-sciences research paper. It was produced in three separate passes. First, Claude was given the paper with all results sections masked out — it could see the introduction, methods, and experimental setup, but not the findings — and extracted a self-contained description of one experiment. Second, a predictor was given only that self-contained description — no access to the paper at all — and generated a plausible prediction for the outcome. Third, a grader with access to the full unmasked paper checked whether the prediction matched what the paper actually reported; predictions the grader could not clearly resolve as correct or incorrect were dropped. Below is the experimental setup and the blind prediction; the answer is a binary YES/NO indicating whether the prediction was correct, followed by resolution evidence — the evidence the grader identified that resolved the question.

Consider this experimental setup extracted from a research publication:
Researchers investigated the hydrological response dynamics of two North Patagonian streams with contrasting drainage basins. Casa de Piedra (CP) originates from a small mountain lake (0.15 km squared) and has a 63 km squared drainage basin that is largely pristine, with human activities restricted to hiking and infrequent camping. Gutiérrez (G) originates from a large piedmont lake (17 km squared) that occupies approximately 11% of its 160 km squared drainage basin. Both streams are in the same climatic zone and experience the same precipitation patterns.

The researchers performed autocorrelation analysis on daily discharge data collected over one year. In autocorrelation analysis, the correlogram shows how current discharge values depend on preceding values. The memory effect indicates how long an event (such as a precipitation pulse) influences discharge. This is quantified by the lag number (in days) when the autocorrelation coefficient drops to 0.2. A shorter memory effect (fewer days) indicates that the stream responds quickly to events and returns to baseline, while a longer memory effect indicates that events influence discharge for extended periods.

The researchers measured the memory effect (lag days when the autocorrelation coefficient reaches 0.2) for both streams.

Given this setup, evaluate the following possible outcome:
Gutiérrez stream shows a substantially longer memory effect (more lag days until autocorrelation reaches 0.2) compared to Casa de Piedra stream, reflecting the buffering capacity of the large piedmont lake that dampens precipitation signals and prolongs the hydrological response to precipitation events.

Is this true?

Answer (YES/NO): YES